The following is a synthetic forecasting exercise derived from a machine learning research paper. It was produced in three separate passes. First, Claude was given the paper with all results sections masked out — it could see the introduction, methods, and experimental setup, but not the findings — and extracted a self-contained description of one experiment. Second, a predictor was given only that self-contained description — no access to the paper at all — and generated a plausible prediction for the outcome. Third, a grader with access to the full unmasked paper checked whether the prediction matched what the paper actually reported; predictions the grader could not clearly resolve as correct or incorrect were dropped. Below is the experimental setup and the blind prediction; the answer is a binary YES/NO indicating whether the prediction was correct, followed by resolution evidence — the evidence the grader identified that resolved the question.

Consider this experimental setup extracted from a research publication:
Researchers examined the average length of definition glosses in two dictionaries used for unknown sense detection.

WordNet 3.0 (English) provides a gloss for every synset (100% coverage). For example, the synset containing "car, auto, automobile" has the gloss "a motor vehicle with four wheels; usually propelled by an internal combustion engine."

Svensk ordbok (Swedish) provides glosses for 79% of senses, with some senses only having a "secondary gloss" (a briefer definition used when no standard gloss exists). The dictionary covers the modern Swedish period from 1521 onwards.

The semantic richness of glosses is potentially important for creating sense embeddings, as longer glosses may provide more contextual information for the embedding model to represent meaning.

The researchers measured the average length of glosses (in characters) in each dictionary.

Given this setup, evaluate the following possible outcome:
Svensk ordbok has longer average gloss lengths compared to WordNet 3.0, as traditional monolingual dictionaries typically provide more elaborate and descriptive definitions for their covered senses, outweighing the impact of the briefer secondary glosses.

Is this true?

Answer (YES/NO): NO